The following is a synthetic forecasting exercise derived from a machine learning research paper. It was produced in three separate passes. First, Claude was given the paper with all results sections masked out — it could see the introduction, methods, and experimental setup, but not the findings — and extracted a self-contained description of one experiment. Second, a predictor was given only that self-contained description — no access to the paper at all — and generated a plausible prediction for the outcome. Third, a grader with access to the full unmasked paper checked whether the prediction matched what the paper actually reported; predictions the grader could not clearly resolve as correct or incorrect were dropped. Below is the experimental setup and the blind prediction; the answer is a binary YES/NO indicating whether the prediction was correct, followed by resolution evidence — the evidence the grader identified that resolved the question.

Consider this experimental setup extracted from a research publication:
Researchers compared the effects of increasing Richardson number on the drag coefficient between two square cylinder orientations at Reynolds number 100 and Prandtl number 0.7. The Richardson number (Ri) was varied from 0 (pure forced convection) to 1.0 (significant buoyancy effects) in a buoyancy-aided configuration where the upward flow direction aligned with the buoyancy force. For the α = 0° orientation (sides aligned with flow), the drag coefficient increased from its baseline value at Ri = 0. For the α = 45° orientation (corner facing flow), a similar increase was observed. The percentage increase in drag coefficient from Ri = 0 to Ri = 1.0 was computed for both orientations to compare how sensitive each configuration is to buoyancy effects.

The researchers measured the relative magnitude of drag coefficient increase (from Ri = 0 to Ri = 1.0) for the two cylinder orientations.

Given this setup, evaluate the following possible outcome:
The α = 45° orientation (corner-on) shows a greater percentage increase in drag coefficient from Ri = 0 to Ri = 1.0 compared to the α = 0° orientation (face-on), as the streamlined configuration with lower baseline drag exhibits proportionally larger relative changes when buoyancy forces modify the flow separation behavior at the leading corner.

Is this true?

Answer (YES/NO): NO